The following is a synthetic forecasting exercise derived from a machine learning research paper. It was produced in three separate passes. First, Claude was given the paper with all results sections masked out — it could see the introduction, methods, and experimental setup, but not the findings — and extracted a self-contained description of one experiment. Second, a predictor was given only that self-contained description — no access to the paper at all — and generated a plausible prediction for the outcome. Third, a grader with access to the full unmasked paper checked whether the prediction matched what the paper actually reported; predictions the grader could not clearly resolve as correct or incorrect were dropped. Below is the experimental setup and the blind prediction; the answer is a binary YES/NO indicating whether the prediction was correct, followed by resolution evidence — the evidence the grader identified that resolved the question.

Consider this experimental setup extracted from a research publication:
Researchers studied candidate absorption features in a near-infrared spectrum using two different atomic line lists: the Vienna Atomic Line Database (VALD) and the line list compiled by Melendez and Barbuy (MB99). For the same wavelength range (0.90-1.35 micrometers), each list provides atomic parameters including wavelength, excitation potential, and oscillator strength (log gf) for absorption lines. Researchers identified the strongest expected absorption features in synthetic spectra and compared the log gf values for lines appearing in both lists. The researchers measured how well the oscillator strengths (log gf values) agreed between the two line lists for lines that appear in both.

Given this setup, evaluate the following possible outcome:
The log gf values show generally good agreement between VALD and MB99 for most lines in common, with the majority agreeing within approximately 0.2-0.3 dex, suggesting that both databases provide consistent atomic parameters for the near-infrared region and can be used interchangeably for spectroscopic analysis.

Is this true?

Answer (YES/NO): YES